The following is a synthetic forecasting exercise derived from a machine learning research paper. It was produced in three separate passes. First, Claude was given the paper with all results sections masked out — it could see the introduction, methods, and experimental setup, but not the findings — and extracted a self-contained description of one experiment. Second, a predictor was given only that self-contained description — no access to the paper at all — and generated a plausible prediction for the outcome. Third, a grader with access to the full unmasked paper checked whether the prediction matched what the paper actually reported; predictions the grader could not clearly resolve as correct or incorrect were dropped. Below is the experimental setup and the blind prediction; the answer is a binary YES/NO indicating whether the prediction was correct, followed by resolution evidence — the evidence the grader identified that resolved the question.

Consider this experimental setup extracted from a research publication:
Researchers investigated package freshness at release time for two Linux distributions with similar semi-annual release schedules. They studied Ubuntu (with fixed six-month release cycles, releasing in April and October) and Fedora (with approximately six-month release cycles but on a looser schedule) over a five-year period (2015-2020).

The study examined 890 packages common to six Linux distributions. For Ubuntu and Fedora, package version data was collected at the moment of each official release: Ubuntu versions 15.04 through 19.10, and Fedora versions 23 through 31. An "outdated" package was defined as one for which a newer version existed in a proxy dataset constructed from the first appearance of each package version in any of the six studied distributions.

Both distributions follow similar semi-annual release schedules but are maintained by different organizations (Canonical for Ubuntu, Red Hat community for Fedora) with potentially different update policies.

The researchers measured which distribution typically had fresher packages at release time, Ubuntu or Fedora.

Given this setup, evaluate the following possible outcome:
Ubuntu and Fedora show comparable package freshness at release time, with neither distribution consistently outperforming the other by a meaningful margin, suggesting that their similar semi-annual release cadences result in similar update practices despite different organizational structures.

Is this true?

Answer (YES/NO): YES